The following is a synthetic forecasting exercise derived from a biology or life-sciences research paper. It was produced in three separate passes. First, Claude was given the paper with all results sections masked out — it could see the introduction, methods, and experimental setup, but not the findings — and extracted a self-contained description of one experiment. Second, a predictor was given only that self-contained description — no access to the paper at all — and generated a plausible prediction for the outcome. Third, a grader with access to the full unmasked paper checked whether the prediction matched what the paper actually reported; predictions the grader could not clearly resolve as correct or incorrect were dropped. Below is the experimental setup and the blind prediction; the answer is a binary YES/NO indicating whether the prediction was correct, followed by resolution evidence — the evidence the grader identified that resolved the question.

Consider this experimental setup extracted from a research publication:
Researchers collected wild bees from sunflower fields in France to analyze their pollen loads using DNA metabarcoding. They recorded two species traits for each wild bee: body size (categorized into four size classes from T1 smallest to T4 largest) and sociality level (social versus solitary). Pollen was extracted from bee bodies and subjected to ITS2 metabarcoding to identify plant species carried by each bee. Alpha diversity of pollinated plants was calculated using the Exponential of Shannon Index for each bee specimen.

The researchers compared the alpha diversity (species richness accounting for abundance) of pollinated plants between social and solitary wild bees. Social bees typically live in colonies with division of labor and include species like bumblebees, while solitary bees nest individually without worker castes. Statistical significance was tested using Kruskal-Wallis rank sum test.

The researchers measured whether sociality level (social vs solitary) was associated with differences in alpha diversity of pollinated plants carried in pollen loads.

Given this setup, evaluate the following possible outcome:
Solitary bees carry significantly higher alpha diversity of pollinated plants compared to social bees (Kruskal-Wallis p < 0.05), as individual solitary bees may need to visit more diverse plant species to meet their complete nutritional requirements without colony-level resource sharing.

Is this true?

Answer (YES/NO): NO